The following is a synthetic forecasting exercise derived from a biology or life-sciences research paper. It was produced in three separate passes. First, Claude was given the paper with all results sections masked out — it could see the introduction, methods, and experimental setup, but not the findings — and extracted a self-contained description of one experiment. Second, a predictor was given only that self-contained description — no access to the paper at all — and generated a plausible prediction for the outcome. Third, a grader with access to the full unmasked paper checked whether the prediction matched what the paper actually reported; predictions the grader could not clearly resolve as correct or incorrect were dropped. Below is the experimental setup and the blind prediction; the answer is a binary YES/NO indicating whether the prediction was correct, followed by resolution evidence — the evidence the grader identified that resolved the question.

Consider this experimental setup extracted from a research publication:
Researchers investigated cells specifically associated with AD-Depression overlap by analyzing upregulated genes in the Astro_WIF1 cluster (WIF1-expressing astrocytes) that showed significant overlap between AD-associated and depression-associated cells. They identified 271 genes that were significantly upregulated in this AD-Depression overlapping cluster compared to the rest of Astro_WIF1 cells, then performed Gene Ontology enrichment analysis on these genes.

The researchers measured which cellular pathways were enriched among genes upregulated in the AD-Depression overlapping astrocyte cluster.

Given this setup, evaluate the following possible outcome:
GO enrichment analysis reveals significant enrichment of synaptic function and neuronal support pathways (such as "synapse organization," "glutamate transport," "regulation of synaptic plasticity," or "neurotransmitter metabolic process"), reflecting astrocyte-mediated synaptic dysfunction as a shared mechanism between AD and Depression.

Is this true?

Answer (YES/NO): NO